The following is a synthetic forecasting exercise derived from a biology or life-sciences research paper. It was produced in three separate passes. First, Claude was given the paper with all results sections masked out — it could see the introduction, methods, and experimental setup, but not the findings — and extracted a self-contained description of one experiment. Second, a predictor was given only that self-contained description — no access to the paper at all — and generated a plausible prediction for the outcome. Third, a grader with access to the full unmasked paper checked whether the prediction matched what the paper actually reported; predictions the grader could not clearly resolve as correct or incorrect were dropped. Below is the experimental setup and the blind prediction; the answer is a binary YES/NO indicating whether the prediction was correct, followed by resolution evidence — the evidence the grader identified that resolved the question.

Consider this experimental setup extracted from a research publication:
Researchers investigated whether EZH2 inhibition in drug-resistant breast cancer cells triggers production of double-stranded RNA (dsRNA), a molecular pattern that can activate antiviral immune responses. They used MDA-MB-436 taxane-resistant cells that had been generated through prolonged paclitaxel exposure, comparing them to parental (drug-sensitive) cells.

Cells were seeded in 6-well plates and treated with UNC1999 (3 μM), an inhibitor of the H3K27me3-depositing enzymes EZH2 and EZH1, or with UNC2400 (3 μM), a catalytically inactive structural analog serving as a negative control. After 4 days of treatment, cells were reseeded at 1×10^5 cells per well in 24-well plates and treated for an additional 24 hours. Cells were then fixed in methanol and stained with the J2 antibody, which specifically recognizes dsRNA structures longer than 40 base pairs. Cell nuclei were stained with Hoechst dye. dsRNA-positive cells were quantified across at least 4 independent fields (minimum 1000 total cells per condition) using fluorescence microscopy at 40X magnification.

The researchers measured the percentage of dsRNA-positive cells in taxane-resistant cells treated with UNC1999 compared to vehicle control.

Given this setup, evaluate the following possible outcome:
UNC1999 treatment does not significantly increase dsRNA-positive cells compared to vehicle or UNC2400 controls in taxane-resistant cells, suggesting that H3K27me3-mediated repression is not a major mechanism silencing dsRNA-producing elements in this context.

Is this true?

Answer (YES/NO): NO